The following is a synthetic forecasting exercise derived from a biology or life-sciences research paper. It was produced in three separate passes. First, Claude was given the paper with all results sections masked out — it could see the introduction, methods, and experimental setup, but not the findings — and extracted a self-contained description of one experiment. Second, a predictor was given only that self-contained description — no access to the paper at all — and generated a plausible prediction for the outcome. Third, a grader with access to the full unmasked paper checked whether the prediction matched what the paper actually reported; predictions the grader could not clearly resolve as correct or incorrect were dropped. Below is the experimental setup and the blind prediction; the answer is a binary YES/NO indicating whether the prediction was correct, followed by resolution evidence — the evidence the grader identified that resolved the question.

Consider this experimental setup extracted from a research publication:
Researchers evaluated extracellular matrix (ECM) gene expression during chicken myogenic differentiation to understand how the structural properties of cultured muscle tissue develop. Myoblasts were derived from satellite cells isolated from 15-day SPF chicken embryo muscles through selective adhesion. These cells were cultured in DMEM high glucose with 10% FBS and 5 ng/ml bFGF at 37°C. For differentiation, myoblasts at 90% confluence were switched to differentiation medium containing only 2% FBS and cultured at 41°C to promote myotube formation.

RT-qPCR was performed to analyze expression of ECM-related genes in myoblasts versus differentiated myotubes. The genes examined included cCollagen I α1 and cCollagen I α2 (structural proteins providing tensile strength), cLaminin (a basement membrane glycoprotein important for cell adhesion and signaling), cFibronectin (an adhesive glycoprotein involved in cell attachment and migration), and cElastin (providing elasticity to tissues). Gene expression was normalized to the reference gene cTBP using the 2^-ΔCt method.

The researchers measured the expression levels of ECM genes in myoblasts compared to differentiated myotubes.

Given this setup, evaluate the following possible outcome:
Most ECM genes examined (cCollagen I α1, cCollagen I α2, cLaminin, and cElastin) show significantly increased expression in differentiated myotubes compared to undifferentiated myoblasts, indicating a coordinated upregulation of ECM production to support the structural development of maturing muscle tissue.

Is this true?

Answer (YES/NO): NO